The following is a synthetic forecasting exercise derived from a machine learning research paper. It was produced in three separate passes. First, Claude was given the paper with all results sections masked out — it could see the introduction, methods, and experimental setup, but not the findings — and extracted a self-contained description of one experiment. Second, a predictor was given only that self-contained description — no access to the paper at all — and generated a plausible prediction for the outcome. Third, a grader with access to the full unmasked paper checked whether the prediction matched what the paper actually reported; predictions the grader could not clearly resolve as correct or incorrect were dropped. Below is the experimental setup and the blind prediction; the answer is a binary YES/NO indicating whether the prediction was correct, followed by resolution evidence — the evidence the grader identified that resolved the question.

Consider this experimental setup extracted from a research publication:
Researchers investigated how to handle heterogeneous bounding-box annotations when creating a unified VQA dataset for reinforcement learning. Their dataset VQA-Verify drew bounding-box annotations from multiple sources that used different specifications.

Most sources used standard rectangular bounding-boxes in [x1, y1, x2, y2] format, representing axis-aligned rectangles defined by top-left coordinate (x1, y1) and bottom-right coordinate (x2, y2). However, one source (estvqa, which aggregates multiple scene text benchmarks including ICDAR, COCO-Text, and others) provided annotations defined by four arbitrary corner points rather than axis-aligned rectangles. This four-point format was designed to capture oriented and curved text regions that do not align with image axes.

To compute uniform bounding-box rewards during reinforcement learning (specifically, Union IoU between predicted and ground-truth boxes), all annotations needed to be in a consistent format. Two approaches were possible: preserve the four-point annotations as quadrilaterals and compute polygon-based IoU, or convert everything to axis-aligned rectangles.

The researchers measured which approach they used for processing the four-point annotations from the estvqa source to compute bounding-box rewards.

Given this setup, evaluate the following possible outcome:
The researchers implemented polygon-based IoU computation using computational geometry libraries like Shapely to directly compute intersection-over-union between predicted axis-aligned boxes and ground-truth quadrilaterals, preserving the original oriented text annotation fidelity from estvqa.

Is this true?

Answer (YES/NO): NO